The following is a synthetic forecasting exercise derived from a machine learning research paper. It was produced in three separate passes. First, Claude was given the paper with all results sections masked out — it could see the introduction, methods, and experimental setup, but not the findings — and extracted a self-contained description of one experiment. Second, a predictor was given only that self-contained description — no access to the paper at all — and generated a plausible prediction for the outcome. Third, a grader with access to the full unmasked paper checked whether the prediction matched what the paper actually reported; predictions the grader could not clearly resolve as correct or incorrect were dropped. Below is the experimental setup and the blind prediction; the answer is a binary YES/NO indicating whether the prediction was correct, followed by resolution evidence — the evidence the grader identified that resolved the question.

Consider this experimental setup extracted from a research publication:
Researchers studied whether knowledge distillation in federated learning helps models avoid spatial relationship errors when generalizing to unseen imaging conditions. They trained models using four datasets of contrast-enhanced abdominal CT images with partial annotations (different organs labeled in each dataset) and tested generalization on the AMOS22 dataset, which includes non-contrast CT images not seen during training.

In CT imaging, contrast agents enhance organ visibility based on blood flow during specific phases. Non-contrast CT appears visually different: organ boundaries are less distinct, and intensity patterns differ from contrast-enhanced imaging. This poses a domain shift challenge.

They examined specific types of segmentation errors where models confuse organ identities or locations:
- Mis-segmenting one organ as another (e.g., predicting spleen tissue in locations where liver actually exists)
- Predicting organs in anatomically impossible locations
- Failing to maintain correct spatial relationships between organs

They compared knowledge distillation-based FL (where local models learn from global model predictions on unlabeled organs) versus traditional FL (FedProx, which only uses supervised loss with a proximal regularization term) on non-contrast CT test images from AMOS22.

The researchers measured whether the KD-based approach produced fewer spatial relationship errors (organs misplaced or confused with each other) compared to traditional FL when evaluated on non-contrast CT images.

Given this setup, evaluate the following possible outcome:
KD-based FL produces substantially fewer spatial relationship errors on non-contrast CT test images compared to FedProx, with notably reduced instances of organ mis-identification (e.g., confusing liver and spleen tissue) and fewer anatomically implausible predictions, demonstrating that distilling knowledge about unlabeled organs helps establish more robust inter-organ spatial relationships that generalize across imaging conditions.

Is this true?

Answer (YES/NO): YES